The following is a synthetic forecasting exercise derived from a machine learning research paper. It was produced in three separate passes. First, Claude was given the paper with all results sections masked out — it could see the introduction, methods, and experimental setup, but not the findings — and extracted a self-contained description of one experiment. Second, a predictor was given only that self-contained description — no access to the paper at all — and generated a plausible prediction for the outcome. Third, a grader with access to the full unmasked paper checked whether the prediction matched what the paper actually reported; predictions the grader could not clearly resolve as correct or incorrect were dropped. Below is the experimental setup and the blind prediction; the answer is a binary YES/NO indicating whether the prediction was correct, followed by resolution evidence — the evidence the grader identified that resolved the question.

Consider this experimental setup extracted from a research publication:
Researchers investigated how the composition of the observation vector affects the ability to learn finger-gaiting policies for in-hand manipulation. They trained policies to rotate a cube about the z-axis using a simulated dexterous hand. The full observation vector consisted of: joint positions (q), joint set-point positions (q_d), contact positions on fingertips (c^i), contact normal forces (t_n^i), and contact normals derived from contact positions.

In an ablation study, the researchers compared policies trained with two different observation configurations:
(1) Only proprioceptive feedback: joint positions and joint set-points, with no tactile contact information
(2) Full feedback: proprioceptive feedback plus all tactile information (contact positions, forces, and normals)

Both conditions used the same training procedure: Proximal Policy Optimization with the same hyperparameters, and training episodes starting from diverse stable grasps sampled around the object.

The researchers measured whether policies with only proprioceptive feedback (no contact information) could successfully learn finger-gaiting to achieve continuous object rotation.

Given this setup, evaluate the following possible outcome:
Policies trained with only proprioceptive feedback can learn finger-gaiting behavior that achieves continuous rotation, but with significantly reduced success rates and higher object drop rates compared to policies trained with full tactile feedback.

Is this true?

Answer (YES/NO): NO